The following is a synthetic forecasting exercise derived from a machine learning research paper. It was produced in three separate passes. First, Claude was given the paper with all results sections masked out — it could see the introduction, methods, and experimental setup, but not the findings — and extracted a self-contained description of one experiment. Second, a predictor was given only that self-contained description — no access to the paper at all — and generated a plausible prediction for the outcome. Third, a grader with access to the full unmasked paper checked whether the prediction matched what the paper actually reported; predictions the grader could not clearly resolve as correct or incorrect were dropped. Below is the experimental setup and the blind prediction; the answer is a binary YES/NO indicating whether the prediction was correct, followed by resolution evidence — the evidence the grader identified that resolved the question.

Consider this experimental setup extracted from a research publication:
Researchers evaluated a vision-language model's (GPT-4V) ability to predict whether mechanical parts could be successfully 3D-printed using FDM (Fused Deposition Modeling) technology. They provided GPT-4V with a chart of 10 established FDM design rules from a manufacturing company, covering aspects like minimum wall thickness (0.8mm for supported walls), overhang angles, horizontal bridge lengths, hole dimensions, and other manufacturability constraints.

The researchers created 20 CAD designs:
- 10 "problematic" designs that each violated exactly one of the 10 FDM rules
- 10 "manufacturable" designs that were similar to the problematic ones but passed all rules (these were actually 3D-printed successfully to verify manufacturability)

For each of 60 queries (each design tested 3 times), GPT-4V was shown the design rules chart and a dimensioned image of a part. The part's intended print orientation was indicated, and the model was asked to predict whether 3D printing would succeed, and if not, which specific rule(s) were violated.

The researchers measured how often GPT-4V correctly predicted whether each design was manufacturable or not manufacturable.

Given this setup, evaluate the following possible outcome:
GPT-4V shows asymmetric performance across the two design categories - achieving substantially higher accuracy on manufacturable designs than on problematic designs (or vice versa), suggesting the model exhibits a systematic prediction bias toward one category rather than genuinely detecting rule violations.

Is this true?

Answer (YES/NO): YES